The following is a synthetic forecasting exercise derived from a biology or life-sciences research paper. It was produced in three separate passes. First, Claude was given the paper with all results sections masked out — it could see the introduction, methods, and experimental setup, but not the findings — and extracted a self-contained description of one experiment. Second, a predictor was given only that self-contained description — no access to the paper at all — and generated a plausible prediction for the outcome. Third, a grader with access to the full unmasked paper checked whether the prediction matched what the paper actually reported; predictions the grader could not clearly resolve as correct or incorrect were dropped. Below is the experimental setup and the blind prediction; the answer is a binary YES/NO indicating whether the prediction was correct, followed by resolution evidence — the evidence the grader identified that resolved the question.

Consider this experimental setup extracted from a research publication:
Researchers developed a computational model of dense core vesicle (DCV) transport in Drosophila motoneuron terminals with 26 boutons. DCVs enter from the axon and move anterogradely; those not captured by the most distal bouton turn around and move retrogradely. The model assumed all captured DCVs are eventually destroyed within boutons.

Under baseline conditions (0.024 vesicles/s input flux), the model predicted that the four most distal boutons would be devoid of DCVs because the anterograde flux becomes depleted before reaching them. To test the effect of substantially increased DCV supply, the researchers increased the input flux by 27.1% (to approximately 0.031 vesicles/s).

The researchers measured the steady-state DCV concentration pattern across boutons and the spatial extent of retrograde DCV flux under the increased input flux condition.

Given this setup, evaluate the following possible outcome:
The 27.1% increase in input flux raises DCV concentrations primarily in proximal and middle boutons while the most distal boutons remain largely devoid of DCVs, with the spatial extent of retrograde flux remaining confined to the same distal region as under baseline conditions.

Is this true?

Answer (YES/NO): NO